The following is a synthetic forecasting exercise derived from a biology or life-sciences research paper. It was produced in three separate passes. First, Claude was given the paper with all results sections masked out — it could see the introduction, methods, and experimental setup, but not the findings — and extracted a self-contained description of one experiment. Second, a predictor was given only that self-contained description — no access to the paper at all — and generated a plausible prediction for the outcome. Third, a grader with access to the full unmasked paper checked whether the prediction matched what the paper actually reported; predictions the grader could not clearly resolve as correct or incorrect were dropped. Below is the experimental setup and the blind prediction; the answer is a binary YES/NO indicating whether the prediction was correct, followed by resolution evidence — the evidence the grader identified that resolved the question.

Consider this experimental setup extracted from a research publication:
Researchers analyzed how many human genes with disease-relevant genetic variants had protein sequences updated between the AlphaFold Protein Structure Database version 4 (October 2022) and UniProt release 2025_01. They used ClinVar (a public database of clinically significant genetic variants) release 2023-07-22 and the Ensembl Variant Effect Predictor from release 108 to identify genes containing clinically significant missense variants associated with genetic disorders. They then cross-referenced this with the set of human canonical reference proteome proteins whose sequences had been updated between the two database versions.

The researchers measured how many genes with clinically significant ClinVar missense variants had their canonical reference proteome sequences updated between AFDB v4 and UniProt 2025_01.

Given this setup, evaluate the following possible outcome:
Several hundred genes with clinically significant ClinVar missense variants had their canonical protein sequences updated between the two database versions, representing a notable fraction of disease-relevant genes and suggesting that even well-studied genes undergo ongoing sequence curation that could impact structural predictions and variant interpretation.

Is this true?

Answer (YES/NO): NO